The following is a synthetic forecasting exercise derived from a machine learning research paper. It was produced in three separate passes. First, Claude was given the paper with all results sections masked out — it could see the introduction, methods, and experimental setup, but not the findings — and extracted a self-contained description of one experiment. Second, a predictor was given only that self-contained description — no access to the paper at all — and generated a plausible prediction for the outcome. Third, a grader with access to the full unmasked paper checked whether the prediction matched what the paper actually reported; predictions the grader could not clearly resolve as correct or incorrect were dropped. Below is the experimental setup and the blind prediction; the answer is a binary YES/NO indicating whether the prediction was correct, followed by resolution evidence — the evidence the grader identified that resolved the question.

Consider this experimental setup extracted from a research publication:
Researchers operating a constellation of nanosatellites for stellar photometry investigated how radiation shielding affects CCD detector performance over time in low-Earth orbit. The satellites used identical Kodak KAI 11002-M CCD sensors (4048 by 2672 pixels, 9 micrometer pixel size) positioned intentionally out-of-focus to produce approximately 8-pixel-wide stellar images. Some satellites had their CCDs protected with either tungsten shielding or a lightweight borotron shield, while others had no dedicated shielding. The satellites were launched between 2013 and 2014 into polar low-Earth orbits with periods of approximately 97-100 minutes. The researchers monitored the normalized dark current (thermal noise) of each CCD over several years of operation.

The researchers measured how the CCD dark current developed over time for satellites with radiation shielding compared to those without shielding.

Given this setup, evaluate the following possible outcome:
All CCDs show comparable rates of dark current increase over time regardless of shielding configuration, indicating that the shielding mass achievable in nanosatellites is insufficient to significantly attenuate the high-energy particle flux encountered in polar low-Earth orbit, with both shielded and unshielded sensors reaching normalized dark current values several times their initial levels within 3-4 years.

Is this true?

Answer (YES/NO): NO